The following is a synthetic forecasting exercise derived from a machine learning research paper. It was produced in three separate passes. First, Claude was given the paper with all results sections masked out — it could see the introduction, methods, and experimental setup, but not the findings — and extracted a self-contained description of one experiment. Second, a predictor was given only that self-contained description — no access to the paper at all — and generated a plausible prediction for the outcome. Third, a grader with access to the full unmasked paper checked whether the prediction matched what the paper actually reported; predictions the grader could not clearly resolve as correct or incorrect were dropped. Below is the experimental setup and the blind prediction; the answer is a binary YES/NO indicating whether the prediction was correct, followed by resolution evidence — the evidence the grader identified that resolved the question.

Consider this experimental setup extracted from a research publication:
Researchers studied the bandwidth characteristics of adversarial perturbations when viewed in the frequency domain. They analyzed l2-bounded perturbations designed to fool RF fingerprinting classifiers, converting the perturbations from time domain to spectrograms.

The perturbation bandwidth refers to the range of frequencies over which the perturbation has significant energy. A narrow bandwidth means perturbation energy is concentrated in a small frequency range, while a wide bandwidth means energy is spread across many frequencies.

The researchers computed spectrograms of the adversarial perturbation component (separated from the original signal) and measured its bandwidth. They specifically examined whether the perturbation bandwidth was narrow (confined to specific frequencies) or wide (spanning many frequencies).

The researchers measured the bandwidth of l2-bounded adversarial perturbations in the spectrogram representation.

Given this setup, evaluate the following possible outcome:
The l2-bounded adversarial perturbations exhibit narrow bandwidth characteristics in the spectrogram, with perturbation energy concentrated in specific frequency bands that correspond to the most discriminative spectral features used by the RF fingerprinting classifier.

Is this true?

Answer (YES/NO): NO